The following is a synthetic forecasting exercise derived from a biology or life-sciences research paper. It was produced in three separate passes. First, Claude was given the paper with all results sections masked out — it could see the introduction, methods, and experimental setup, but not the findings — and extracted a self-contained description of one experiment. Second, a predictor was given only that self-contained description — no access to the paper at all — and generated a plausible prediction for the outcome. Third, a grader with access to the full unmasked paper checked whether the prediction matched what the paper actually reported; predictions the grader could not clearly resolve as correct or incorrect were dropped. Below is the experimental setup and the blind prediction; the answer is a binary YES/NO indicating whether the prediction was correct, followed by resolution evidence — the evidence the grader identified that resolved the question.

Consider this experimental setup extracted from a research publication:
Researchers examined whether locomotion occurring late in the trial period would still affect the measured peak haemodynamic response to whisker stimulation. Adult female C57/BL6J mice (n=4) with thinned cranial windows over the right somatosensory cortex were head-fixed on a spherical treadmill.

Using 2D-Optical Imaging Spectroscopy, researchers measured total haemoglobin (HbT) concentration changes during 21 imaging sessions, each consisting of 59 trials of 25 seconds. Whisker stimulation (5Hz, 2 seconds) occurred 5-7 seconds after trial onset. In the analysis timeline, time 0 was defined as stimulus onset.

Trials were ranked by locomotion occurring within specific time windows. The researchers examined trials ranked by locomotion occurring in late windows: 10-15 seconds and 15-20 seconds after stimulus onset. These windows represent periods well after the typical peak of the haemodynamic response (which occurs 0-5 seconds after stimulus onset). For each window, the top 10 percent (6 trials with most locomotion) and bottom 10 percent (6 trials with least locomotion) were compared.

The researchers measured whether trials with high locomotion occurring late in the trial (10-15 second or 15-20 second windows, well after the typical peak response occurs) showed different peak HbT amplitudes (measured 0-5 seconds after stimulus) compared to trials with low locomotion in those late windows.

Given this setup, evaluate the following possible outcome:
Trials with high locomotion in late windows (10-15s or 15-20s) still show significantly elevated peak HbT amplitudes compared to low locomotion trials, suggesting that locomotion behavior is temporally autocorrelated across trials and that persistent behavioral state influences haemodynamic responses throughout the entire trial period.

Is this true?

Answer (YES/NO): NO